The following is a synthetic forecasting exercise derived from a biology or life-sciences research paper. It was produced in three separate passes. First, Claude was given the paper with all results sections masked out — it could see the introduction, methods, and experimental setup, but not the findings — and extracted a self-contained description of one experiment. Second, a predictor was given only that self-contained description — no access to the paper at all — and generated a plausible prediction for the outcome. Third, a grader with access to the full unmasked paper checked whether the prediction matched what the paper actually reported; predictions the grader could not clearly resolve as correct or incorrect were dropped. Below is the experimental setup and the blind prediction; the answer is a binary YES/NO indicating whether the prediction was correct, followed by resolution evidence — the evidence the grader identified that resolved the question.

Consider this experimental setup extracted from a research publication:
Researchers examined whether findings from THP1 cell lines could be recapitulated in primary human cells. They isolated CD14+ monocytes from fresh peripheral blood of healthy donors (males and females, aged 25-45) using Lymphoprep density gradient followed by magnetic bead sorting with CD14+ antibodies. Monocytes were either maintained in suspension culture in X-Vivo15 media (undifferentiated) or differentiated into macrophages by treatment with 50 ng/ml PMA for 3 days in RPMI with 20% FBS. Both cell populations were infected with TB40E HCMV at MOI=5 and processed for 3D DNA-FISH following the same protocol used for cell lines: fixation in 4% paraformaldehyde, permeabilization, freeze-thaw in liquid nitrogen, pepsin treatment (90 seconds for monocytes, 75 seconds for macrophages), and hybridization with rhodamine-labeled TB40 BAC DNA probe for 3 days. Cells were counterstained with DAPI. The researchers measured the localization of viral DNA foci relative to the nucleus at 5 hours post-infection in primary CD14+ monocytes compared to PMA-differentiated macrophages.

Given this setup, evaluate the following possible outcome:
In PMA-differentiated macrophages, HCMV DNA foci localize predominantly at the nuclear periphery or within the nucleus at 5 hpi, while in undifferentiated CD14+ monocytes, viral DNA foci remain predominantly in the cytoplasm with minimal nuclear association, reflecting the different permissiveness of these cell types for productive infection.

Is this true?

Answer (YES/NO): NO